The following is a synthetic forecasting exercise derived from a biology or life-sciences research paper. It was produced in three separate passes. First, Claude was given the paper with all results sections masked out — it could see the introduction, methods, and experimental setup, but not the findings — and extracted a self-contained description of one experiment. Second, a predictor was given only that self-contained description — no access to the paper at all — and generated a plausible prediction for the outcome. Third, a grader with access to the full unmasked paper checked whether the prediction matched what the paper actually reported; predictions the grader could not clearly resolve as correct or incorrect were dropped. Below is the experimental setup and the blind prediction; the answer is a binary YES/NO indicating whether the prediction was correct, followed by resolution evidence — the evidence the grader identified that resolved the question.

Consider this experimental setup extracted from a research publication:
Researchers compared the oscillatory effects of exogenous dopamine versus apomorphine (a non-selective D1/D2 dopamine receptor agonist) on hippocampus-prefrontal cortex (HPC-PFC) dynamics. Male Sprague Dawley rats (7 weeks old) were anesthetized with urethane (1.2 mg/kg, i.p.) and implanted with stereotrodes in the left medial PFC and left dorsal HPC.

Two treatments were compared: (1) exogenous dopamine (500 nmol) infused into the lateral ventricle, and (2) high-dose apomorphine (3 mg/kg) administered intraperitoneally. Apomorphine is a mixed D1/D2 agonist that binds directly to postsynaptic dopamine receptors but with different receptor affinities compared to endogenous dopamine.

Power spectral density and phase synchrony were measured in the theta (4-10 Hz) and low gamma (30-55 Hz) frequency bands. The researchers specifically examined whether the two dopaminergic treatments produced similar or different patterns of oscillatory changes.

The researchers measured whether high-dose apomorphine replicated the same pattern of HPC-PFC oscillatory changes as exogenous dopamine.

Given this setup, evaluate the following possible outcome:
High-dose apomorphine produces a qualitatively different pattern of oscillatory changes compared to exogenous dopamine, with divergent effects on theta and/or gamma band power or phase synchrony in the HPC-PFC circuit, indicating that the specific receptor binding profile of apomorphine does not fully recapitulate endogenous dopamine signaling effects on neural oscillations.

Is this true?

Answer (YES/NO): YES